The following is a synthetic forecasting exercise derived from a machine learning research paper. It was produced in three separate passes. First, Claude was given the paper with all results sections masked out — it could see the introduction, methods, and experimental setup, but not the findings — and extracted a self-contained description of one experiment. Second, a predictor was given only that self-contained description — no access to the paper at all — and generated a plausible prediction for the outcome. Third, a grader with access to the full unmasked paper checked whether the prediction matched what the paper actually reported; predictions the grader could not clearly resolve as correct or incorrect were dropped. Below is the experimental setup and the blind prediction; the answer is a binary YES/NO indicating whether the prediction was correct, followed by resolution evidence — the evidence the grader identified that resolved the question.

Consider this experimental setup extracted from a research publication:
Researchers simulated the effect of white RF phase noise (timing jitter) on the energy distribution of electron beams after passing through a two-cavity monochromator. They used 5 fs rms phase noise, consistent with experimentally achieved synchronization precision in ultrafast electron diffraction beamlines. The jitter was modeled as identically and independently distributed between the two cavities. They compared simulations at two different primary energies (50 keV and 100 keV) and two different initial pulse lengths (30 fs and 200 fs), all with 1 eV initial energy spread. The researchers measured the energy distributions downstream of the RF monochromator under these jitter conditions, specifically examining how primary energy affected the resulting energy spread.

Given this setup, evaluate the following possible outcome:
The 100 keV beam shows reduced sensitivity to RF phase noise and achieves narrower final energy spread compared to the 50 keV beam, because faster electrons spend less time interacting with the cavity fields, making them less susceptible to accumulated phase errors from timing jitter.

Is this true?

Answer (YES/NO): NO